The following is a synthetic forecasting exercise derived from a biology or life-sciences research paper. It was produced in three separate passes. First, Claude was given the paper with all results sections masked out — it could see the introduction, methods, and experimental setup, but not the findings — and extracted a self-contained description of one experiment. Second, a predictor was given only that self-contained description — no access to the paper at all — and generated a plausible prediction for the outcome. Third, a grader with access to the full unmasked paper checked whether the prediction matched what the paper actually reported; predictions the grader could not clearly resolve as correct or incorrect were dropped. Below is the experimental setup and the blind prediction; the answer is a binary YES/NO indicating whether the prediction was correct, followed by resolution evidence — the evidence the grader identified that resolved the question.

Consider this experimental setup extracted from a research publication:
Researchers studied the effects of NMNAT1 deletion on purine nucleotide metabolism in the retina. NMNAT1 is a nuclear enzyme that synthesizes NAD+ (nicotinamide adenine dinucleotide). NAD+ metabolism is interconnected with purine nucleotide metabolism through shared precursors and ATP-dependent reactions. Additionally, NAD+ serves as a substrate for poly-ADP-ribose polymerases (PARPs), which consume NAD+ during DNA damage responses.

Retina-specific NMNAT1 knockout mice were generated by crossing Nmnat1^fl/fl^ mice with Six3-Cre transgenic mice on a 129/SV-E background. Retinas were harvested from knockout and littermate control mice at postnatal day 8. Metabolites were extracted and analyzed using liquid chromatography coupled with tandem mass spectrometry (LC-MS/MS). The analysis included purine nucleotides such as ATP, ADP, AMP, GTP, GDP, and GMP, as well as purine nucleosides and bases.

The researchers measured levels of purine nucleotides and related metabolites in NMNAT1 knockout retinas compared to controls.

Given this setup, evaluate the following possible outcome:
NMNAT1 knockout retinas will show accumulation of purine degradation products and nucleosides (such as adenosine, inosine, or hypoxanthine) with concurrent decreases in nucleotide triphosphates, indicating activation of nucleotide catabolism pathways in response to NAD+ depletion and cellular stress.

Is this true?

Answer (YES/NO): NO